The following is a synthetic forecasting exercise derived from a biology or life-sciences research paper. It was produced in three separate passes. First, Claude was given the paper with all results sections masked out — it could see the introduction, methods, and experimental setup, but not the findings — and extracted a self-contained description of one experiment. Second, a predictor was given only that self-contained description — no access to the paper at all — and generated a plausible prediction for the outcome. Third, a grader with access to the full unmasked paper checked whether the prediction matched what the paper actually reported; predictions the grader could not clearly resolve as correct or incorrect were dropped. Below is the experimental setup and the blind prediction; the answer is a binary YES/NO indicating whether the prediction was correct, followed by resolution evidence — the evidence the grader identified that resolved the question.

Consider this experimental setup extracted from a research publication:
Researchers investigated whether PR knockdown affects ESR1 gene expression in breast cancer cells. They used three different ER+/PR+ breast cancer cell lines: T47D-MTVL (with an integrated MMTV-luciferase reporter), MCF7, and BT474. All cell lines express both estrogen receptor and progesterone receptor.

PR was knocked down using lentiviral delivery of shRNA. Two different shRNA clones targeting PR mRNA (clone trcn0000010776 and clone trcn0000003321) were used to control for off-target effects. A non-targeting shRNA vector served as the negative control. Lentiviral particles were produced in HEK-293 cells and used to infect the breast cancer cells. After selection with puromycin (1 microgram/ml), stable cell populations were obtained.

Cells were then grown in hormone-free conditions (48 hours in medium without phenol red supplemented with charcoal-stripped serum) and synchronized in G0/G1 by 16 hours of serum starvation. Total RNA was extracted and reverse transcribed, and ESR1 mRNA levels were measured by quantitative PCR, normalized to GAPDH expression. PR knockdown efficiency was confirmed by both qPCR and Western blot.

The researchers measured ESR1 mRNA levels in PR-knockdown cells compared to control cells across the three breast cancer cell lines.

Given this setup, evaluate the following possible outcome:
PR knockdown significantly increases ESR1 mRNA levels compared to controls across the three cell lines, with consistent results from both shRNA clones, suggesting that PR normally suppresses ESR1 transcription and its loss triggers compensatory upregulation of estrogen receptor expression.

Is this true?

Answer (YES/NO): NO